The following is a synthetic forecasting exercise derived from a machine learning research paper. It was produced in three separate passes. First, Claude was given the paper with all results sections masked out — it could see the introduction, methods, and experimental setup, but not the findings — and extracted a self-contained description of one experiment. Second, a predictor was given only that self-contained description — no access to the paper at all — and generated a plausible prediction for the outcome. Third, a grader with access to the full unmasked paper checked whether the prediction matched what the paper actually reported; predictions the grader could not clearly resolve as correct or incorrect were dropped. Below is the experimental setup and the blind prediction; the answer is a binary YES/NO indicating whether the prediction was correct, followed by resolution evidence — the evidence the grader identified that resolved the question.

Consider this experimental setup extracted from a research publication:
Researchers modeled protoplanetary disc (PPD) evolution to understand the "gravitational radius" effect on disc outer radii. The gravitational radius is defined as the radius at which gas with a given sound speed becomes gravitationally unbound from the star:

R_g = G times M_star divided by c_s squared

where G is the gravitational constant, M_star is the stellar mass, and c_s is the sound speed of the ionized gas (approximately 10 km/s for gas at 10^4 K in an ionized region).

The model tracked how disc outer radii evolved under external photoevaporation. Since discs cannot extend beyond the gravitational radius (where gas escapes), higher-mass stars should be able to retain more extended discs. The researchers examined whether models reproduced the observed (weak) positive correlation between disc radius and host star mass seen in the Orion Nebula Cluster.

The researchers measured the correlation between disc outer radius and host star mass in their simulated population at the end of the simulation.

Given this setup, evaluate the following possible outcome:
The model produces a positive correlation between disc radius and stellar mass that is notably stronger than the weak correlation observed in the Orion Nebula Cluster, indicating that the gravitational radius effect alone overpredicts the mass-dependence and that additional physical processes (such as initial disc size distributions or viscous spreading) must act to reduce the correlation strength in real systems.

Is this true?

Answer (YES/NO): NO